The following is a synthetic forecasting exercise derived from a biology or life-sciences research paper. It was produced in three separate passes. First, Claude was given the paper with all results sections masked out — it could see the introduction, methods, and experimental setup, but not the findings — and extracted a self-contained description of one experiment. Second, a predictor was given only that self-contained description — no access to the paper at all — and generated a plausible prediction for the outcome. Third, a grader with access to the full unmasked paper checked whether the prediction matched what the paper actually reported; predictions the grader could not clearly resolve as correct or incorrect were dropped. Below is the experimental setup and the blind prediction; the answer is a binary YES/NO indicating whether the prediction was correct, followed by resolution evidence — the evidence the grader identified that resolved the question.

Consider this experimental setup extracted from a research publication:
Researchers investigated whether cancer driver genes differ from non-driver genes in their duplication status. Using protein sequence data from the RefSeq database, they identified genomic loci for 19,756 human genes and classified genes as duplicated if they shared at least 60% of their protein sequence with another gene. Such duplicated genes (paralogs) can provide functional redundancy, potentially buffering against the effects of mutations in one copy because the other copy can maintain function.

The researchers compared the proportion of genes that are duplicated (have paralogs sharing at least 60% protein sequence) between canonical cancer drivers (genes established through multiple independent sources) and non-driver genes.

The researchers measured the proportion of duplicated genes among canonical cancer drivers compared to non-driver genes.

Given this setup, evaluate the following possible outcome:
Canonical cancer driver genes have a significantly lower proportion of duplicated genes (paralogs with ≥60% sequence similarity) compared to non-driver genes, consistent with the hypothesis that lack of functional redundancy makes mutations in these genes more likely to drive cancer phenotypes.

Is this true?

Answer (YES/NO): YES